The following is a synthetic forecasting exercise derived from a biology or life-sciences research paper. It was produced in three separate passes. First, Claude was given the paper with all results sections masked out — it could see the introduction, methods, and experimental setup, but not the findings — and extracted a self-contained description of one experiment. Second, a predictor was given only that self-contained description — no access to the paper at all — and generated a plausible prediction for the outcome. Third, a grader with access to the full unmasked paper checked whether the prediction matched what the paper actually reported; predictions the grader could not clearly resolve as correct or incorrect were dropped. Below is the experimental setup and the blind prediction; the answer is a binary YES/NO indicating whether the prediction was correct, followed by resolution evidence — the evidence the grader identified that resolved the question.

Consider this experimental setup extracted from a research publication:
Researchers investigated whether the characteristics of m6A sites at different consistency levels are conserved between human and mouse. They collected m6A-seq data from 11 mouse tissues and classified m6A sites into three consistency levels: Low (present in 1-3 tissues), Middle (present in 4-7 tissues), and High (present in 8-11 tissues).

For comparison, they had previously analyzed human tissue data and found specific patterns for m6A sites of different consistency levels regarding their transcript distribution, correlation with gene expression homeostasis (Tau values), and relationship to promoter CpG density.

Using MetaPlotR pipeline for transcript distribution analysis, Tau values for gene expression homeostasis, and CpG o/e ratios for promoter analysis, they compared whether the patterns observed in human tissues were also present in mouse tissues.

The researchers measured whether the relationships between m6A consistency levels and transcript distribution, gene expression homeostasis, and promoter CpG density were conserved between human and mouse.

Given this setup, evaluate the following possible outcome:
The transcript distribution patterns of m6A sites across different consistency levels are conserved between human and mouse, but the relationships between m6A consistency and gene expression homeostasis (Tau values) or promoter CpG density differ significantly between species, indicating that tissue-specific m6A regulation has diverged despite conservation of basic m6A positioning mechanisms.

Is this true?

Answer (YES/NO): NO